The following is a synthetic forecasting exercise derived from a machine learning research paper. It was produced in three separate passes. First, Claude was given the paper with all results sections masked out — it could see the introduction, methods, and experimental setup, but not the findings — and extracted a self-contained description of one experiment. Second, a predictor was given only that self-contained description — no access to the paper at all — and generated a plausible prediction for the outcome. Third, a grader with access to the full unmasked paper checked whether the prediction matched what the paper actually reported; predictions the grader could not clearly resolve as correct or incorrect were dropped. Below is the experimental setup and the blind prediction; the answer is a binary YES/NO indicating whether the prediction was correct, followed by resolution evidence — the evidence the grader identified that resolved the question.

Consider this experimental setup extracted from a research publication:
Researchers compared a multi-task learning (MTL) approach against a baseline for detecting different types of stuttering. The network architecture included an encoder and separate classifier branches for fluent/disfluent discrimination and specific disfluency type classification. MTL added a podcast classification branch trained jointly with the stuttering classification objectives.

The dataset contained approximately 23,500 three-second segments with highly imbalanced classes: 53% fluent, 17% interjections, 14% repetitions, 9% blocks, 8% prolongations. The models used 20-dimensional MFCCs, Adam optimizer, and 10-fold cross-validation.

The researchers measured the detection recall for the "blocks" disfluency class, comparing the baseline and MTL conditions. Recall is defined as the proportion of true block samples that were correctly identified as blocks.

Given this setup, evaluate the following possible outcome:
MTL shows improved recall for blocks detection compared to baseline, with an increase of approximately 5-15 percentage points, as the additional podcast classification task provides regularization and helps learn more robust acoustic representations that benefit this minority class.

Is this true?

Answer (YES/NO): YES